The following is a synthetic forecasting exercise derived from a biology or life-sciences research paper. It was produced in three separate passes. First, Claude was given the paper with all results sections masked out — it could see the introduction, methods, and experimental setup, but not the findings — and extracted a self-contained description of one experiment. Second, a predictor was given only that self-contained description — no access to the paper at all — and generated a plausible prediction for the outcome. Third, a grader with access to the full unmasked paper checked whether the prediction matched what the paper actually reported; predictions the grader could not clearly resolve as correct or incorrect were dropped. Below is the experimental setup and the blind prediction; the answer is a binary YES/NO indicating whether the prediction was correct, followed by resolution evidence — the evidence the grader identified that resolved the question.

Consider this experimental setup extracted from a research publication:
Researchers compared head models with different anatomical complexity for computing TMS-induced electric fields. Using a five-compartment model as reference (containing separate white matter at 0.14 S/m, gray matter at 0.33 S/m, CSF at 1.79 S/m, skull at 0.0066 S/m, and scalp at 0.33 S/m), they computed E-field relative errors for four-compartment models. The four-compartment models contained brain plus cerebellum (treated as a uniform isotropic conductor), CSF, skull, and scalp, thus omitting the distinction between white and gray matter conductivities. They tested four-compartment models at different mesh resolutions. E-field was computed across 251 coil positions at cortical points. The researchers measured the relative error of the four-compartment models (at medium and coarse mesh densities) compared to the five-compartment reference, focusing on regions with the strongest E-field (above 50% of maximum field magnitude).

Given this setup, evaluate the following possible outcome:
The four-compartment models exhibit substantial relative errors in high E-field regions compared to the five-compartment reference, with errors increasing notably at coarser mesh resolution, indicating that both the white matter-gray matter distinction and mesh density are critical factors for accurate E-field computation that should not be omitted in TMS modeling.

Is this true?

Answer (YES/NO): NO